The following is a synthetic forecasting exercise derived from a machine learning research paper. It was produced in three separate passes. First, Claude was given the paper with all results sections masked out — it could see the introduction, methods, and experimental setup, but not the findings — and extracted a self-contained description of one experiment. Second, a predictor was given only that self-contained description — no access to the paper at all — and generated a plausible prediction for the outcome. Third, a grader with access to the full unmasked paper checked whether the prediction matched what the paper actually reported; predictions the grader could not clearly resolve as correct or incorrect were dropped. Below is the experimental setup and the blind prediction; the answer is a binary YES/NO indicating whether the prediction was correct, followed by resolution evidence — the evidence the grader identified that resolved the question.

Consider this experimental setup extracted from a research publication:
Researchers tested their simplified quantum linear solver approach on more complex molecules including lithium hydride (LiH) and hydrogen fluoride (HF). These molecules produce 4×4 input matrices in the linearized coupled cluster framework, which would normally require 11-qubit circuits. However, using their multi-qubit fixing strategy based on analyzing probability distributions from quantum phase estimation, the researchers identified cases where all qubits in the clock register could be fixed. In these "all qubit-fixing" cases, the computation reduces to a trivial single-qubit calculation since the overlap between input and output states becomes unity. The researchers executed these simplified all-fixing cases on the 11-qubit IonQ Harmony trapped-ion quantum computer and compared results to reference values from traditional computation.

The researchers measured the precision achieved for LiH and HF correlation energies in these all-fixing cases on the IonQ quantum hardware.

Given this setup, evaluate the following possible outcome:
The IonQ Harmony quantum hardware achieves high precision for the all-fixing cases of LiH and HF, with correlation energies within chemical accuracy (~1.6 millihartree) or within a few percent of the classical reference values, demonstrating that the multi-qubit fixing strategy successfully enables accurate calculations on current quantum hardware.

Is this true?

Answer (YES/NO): NO